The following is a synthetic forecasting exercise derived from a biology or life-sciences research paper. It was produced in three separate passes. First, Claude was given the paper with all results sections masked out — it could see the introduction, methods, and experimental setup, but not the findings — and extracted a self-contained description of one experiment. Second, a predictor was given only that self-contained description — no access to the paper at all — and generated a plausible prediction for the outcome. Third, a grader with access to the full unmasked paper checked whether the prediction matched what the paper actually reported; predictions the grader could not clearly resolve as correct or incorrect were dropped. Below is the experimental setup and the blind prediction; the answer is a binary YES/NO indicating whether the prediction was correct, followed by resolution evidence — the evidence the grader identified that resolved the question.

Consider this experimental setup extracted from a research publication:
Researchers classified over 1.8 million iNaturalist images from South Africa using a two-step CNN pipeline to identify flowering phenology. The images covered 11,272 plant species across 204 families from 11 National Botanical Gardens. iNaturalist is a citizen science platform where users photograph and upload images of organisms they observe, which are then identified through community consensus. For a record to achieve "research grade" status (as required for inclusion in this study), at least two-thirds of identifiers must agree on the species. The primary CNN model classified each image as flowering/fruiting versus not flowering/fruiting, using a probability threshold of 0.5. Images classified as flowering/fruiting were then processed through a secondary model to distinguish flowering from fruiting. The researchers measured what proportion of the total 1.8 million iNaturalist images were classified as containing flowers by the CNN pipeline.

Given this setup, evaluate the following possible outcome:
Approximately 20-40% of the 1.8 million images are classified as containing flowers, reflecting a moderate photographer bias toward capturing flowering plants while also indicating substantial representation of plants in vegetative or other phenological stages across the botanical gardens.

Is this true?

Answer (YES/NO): NO